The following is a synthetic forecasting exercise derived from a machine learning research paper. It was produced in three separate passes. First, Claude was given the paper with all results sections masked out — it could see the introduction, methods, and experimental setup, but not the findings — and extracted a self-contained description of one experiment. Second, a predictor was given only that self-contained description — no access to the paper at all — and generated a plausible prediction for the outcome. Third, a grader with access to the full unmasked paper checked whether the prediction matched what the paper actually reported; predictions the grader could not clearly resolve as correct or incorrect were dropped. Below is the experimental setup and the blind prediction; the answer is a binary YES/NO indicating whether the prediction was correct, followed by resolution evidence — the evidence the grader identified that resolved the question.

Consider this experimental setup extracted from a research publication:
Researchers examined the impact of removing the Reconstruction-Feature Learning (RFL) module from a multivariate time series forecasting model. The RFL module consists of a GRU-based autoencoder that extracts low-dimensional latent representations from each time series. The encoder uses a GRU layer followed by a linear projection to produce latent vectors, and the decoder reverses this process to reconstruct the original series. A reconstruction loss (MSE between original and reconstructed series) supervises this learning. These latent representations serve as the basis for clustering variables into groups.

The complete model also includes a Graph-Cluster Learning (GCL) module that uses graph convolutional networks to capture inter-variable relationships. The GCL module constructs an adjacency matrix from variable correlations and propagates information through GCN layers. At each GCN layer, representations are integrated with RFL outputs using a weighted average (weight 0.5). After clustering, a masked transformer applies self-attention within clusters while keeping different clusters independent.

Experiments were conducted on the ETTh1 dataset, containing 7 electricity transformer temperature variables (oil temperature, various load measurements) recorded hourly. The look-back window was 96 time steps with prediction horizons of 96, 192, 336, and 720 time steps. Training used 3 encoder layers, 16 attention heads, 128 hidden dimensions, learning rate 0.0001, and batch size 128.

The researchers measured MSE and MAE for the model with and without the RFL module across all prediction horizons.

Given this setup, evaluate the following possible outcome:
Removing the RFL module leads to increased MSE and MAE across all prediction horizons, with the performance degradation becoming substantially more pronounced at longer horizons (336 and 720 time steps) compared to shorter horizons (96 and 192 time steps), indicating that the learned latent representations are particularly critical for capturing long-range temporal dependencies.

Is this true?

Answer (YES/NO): NO